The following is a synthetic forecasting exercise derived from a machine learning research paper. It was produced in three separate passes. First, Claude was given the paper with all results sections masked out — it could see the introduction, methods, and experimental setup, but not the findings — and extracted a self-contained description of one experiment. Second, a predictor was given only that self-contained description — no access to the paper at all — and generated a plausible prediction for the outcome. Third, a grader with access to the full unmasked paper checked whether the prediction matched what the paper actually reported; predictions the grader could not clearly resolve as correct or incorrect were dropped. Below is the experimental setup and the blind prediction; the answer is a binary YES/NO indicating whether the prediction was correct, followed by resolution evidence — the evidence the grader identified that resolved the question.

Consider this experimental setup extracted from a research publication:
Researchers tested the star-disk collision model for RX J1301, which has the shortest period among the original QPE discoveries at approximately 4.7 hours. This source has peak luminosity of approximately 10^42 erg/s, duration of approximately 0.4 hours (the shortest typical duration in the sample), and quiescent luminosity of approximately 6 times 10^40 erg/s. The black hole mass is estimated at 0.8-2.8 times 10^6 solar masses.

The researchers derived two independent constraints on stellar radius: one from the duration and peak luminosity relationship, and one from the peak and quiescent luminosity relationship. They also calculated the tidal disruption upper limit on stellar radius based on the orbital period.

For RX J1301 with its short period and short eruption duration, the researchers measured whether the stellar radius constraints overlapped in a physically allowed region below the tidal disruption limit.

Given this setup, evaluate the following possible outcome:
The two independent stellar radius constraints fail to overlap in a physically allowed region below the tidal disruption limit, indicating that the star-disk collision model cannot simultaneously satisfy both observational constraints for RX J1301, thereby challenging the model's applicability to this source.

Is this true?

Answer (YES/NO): YES